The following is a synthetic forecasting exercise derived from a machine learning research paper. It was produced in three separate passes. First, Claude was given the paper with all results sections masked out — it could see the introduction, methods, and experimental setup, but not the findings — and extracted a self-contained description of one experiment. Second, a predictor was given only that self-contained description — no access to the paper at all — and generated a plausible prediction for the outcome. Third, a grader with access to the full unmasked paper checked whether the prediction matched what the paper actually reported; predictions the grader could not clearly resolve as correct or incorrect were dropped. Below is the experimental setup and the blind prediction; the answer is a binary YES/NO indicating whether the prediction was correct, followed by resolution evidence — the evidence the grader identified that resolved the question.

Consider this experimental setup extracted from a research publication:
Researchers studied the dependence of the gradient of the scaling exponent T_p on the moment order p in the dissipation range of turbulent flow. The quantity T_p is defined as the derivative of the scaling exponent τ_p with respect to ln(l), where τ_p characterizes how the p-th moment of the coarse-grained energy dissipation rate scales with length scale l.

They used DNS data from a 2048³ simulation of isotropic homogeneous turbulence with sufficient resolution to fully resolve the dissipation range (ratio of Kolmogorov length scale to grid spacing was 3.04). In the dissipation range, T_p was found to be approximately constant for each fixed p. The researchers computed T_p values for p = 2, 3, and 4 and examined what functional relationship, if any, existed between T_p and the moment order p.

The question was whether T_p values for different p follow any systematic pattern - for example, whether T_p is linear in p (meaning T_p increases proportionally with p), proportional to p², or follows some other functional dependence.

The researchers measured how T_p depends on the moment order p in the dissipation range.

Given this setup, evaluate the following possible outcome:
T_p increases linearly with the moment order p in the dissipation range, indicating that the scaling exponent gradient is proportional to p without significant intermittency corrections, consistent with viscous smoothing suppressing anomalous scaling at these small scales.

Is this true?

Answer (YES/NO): YES